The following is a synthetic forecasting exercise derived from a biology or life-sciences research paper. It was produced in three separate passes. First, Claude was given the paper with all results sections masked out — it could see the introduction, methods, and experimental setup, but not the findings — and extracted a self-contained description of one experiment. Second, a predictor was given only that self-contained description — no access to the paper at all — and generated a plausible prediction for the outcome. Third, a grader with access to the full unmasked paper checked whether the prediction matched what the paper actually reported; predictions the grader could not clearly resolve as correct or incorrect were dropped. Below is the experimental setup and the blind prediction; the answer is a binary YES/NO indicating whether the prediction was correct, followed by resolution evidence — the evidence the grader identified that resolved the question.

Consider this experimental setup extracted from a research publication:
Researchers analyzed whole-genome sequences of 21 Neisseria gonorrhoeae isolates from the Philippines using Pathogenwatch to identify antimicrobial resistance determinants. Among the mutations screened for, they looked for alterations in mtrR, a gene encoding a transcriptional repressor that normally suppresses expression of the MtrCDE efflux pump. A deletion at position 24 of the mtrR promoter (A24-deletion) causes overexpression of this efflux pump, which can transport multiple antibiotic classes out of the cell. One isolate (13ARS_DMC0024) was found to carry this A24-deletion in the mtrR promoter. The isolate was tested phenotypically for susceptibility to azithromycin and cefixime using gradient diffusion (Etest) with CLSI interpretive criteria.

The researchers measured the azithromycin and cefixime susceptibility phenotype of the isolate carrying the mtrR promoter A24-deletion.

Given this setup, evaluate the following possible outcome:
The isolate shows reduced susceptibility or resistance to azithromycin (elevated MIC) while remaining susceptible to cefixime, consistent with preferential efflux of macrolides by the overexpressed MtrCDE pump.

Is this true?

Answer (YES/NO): NO